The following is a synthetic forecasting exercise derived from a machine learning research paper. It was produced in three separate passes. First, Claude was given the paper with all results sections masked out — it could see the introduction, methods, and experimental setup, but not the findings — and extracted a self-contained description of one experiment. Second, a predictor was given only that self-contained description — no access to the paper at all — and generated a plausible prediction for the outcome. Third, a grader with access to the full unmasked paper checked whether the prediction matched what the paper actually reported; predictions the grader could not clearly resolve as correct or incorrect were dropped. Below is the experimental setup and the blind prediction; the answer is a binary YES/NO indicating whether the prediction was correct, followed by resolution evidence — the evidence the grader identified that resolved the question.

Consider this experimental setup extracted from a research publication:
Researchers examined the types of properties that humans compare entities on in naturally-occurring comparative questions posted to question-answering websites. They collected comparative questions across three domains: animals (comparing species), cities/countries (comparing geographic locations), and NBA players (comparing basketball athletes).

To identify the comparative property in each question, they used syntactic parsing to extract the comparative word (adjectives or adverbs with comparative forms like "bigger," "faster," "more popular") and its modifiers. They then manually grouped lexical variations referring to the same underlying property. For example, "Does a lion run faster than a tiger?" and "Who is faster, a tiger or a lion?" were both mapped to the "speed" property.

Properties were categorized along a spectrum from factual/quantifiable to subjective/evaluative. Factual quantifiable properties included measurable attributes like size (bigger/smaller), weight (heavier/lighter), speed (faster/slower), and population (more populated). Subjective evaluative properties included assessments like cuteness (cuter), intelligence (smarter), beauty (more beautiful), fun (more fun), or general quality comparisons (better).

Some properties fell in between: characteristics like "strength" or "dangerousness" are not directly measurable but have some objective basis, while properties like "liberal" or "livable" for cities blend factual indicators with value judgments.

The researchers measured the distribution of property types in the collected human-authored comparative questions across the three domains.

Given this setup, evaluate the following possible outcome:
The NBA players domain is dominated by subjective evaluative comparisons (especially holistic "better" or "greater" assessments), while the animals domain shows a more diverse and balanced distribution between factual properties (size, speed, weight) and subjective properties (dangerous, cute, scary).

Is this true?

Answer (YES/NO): NO